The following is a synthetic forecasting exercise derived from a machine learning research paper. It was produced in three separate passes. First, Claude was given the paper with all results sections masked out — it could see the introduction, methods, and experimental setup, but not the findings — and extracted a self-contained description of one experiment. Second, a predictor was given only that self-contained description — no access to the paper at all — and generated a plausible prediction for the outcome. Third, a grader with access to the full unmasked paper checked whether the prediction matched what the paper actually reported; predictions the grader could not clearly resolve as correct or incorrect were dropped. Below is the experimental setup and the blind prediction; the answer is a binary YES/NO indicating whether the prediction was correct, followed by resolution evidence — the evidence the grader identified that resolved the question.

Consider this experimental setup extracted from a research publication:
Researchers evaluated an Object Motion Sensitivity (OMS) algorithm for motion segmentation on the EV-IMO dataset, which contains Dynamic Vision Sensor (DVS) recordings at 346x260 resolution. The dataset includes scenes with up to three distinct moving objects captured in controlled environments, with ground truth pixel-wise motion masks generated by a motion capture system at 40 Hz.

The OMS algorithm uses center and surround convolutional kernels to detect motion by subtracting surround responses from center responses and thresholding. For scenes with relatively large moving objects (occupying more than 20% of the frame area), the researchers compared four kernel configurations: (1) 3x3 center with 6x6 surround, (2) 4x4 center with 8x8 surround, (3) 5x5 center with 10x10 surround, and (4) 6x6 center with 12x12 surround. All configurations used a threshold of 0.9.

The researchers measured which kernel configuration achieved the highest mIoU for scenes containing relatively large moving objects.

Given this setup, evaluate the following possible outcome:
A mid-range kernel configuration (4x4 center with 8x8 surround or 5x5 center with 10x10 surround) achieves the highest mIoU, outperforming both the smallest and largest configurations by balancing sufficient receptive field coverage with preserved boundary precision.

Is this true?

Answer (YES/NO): NO